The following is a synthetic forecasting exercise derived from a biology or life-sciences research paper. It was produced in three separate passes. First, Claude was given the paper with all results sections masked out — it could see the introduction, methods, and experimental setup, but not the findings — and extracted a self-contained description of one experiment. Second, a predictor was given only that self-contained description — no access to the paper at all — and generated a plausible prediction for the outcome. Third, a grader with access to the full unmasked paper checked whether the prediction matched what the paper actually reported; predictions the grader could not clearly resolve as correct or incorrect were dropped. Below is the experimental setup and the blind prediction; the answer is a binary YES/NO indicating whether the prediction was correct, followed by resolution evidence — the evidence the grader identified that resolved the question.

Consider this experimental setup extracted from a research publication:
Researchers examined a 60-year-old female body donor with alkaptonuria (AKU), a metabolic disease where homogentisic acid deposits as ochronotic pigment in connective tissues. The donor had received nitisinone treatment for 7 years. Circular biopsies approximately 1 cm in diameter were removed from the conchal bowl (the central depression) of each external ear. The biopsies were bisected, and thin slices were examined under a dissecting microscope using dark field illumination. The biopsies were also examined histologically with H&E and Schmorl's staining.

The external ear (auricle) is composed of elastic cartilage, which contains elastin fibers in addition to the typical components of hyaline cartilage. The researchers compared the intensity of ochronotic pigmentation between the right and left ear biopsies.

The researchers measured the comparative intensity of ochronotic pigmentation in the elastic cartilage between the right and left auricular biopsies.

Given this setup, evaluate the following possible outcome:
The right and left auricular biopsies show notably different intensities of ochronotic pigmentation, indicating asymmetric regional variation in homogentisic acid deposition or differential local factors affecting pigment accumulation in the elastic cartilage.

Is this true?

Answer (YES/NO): YES